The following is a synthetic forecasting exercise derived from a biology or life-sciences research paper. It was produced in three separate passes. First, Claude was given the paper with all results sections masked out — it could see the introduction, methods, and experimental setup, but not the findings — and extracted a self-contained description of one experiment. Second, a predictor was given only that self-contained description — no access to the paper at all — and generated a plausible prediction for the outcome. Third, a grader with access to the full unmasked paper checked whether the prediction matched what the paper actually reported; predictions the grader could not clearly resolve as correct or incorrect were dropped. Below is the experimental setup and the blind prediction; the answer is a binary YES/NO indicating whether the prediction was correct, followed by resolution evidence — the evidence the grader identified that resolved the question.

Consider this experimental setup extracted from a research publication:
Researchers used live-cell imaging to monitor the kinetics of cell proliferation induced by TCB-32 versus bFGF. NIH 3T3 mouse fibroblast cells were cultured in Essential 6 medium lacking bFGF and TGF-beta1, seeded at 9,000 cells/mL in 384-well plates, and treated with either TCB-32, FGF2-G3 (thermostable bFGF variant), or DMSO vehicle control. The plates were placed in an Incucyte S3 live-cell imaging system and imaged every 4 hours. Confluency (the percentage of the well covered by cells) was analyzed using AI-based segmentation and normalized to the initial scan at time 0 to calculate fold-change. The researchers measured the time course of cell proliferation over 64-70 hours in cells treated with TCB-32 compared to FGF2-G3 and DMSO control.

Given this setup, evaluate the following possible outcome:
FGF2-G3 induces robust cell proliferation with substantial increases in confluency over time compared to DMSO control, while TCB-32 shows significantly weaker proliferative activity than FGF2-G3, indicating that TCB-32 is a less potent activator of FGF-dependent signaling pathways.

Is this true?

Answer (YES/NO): NO